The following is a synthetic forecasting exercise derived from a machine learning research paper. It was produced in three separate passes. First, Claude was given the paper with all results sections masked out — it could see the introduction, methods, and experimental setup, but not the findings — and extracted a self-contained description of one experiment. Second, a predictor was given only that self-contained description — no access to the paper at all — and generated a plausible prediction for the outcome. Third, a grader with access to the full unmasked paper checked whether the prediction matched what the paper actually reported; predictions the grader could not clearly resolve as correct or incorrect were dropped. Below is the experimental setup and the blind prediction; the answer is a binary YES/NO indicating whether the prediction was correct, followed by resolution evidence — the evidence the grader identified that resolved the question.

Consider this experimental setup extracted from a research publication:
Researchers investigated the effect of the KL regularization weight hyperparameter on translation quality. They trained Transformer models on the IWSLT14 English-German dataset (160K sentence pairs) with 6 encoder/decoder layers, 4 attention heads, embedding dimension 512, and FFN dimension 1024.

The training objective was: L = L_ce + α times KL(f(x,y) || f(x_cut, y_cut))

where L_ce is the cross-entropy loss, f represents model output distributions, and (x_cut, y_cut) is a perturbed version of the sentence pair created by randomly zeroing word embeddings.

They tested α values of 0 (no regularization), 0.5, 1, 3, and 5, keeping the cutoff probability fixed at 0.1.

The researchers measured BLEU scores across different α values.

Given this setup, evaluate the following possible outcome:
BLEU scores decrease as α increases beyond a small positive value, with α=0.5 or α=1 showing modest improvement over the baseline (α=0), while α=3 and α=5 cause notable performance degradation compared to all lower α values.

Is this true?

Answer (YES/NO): NO